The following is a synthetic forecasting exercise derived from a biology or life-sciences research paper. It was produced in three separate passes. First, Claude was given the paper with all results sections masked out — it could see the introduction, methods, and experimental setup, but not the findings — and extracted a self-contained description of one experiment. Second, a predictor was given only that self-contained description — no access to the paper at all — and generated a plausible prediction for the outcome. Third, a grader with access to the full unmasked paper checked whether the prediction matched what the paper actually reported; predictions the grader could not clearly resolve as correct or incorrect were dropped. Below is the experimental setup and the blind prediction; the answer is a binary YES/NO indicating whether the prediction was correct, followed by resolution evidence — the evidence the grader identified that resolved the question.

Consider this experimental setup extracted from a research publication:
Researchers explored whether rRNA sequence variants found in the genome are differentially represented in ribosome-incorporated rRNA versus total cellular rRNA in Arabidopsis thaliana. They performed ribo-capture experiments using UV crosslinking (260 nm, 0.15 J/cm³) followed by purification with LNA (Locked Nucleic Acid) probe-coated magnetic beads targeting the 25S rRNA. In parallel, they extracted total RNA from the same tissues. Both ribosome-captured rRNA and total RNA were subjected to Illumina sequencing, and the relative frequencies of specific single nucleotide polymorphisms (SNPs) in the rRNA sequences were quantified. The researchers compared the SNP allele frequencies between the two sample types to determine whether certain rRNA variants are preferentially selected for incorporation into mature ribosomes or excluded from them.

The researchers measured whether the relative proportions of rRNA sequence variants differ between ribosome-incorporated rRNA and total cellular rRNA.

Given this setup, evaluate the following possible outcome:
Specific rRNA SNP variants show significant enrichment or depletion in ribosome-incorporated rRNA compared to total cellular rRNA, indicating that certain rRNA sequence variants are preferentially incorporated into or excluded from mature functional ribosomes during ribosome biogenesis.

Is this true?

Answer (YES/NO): YES